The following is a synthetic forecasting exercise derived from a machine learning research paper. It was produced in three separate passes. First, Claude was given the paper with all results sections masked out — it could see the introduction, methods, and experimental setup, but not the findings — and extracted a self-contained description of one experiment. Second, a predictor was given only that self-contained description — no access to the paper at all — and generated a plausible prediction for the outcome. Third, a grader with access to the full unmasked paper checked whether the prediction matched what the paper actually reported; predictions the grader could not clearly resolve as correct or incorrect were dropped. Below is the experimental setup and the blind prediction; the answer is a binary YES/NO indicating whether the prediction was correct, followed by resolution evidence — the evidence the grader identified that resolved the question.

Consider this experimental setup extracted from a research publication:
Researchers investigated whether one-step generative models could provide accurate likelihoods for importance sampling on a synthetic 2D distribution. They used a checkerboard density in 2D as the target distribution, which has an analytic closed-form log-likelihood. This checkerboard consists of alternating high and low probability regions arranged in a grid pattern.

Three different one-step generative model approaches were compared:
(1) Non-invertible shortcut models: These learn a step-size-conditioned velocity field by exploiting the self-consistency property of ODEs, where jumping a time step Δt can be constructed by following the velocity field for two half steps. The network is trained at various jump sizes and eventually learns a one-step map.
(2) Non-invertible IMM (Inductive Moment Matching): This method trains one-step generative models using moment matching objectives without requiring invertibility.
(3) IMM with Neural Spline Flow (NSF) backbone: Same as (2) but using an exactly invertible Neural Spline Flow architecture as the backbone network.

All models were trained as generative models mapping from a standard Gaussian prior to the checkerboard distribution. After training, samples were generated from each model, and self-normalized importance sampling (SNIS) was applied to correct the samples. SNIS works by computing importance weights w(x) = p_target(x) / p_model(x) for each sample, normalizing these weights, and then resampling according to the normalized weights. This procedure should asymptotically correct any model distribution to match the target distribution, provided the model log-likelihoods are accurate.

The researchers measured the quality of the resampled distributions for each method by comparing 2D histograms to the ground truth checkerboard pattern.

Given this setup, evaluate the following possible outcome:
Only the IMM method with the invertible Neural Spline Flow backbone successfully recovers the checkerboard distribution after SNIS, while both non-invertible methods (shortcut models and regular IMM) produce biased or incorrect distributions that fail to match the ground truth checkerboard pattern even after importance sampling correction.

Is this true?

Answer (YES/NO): YES